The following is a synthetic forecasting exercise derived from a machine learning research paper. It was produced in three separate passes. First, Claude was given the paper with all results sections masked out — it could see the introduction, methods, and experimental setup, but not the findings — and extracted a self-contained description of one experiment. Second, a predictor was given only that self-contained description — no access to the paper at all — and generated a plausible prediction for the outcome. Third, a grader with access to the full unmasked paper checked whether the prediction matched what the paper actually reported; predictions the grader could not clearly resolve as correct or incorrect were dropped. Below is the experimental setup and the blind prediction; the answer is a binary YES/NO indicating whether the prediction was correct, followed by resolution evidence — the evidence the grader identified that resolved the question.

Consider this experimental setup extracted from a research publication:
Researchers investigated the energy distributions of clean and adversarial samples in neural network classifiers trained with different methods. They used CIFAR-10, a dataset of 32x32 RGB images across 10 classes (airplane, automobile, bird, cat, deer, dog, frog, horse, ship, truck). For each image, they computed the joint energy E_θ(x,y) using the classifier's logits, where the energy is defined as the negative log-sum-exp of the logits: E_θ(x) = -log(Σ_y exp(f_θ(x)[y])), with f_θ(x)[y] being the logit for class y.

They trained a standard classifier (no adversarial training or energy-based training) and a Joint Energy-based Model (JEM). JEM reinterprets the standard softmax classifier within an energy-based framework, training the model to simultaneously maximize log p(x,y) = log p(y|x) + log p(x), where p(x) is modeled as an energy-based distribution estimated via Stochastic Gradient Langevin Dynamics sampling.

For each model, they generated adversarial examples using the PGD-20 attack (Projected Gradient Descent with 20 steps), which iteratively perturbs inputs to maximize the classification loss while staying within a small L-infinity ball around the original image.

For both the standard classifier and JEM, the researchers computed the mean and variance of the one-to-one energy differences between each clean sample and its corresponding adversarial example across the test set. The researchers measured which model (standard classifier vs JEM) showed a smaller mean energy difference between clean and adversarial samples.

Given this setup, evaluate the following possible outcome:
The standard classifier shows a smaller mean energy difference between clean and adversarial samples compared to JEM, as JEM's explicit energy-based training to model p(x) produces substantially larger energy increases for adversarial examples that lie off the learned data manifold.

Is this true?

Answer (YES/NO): NO